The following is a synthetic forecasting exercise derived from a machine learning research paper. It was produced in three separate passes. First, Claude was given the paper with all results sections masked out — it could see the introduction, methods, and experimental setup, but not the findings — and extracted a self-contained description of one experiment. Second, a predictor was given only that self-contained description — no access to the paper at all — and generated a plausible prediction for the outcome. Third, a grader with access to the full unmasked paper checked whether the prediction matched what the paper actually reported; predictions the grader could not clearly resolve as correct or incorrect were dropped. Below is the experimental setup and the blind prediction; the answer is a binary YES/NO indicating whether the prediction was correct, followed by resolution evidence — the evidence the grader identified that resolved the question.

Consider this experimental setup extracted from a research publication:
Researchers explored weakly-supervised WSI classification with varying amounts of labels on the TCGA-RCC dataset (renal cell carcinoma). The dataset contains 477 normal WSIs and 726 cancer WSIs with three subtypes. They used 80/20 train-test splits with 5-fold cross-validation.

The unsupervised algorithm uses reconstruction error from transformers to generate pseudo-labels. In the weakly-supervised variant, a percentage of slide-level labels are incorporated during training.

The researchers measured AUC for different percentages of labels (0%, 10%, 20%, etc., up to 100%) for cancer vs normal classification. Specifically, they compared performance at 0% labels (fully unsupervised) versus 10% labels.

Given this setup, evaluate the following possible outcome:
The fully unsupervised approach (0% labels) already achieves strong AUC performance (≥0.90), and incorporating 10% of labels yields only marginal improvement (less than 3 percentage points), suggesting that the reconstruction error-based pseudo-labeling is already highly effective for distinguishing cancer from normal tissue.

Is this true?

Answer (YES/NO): NO